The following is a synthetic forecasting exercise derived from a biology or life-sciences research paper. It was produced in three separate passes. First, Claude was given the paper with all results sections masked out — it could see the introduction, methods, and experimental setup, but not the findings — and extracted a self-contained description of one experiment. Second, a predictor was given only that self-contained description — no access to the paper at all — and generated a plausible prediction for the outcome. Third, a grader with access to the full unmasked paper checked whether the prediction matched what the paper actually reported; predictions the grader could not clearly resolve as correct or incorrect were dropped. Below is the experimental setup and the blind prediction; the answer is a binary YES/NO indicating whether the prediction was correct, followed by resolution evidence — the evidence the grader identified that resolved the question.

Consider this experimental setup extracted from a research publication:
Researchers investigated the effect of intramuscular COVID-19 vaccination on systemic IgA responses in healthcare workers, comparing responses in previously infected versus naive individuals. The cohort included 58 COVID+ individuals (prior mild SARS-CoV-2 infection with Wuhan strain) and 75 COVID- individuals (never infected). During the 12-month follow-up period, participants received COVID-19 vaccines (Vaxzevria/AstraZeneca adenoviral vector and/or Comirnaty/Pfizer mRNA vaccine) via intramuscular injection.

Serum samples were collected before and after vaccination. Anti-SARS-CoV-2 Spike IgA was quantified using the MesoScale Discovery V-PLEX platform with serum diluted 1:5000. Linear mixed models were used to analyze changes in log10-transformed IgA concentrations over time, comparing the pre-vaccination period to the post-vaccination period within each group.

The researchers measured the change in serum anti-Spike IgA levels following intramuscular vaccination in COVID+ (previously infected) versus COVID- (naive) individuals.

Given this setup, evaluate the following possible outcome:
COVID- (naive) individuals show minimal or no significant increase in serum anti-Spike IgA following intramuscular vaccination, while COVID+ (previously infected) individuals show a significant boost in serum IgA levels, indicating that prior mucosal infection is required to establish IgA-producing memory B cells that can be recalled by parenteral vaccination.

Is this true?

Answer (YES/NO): NO